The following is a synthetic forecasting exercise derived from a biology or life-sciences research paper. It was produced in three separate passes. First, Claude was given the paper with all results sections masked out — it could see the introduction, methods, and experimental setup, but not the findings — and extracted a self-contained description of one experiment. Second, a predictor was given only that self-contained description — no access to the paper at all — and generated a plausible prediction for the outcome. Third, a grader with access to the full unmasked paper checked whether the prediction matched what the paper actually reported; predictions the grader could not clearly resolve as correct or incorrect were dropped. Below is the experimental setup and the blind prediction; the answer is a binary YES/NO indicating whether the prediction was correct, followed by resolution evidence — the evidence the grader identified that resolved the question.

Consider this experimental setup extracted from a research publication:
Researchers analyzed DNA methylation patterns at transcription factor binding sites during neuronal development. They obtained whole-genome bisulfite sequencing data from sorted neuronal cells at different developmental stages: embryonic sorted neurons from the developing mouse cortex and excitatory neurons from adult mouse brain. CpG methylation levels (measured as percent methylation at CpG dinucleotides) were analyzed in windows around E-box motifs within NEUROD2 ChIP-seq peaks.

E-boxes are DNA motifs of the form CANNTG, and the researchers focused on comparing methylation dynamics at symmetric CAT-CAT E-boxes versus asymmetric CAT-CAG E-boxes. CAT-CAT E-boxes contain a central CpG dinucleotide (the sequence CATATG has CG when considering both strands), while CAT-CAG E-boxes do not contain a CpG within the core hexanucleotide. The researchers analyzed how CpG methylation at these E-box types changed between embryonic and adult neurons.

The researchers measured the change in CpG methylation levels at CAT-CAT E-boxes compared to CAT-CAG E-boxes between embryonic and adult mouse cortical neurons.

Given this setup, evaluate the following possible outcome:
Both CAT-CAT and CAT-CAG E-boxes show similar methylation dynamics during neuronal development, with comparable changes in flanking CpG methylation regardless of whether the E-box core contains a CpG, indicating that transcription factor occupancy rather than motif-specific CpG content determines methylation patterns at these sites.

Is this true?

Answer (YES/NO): NO